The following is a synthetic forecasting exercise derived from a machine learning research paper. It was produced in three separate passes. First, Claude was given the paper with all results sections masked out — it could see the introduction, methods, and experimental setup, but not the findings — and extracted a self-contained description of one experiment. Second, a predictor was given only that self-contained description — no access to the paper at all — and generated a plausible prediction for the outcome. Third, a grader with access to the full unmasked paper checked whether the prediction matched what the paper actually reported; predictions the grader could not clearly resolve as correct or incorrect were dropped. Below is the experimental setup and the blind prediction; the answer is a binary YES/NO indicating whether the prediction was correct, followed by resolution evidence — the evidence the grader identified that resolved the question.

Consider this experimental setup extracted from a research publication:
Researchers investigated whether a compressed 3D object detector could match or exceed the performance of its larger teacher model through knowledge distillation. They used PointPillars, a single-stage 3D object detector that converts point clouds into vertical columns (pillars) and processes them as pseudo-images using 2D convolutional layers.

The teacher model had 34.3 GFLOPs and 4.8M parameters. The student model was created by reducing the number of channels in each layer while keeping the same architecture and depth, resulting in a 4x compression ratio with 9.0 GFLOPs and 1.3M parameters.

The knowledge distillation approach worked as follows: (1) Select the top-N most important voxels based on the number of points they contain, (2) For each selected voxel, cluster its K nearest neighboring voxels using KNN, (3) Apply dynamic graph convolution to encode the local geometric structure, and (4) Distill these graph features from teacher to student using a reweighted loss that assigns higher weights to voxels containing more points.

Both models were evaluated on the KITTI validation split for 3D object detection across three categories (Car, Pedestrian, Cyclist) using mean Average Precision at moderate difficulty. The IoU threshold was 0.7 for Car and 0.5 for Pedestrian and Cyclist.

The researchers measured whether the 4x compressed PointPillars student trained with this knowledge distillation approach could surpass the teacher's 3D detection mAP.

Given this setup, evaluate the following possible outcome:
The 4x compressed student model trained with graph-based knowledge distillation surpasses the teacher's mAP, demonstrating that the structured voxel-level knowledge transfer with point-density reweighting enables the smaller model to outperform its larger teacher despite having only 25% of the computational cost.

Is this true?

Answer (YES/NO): YES